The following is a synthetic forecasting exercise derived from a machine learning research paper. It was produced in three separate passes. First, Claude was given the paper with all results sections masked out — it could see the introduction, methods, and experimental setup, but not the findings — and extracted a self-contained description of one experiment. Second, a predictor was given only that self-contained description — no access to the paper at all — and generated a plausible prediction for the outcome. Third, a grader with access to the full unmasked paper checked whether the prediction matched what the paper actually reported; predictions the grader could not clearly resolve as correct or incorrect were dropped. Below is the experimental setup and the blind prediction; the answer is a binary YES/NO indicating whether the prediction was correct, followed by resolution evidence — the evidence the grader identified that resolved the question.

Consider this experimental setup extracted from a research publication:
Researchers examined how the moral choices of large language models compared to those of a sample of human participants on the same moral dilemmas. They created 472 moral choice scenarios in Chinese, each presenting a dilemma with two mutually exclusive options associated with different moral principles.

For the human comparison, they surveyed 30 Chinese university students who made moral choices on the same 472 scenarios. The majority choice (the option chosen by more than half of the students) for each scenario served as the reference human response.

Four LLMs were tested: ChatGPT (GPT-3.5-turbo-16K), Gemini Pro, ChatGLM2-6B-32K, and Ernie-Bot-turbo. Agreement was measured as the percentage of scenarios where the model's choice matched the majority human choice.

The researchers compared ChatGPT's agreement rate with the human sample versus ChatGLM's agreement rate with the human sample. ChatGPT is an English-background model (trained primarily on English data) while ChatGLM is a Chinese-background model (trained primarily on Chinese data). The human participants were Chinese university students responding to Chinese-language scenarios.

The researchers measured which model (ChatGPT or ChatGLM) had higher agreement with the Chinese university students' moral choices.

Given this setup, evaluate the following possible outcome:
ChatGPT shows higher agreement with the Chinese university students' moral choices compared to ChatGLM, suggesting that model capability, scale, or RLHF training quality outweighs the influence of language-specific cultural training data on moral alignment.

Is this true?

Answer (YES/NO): YES